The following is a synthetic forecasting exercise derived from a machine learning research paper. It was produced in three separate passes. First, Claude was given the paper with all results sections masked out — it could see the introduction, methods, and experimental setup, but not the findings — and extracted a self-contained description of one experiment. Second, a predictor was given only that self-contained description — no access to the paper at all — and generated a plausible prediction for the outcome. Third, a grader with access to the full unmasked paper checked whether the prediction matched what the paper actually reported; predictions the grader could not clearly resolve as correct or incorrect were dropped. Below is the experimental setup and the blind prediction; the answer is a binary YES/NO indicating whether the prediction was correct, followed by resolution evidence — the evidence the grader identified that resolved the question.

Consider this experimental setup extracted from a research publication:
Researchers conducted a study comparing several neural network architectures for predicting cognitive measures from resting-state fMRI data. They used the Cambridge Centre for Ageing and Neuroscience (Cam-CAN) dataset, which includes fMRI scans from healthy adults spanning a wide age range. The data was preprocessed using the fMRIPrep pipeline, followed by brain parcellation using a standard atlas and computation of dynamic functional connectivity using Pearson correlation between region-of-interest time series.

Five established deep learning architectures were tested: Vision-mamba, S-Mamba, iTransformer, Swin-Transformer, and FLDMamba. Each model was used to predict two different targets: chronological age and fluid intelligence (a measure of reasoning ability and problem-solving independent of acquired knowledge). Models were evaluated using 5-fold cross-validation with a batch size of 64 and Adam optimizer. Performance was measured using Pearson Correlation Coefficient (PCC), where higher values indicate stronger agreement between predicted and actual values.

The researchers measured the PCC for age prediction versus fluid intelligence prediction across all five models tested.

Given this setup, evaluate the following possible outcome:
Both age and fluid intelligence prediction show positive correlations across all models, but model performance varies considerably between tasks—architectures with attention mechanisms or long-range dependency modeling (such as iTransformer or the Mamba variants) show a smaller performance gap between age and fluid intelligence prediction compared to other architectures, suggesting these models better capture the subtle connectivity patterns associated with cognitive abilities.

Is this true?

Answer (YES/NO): NO